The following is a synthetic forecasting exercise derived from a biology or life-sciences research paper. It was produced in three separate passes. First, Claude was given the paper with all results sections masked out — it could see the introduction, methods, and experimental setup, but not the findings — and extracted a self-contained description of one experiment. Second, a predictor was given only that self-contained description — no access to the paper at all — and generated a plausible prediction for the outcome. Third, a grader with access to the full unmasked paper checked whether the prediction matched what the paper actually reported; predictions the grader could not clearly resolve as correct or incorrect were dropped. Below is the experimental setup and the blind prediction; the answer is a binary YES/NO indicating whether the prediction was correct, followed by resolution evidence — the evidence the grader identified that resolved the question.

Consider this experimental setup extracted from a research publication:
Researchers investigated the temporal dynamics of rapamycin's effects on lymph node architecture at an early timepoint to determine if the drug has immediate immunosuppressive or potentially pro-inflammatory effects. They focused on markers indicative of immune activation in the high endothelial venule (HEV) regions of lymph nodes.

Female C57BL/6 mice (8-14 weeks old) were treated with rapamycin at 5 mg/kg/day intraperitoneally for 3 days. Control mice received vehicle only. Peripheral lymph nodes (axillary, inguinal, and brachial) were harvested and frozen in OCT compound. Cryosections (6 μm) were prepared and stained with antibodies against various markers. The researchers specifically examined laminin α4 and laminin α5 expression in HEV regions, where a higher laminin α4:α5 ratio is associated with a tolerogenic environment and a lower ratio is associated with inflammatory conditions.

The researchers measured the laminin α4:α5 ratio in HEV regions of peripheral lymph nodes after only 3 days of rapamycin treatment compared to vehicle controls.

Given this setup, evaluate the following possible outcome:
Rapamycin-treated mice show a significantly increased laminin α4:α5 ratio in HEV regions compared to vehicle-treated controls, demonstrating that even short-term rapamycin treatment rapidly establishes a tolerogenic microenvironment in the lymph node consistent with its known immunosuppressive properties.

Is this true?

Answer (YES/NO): NO